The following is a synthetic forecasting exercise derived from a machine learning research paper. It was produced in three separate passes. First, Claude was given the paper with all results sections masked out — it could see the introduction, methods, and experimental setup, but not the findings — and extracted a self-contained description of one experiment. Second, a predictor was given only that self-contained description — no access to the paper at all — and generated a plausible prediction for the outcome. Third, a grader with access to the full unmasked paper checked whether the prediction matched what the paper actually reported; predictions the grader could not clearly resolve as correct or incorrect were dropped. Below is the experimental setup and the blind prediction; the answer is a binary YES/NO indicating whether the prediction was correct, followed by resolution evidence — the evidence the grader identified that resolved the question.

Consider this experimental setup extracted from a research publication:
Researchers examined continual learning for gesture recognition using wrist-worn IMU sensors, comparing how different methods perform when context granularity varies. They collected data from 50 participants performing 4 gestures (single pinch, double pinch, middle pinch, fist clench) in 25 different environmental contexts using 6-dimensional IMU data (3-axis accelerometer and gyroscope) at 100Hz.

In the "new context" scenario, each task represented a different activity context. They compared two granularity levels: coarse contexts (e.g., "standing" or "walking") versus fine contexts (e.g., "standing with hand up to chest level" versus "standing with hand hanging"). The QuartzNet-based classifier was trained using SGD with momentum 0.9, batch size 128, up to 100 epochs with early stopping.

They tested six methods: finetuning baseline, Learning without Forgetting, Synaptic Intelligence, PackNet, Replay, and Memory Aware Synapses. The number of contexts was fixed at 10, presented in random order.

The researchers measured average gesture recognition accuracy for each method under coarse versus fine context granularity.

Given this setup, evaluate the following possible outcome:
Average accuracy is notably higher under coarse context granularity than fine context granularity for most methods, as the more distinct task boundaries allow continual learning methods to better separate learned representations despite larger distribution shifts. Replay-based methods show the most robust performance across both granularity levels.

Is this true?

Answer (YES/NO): NO